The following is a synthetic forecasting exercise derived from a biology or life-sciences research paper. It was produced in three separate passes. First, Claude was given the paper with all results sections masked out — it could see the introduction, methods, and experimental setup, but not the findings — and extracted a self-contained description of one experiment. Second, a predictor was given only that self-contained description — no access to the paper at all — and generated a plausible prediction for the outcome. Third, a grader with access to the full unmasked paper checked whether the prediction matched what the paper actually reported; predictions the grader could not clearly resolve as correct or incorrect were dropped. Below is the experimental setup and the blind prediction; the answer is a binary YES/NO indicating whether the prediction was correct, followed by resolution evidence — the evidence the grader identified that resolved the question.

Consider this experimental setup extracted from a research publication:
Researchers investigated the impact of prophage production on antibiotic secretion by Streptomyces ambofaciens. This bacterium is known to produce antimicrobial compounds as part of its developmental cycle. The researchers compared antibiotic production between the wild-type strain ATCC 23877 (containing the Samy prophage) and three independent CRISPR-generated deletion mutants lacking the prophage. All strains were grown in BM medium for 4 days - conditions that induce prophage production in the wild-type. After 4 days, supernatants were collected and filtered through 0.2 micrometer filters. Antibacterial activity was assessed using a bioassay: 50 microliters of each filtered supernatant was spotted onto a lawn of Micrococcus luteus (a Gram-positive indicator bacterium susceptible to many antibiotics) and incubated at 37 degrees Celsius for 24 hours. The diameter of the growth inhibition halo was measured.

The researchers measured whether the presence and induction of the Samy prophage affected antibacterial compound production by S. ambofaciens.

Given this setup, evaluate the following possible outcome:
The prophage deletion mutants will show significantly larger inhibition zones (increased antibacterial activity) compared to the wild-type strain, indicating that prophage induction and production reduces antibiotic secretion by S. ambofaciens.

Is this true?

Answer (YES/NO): NO